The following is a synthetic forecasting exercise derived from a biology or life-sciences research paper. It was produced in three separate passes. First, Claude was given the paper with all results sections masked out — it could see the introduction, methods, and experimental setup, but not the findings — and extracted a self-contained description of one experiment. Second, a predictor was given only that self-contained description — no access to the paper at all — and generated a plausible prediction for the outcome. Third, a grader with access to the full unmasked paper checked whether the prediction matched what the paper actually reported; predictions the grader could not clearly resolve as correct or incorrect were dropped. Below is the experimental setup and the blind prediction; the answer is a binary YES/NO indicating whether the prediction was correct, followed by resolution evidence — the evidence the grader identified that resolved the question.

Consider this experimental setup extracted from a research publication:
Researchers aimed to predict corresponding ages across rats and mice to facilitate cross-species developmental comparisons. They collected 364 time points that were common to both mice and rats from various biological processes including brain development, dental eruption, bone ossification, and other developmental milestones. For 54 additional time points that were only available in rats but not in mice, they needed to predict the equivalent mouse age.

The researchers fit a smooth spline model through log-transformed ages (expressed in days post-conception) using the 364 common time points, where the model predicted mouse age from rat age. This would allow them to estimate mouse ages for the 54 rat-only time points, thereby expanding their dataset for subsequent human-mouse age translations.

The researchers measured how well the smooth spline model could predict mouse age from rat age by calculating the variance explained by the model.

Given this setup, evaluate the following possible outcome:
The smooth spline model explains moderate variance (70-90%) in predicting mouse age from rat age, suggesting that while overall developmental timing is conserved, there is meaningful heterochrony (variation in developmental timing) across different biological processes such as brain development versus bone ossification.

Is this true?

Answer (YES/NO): YES